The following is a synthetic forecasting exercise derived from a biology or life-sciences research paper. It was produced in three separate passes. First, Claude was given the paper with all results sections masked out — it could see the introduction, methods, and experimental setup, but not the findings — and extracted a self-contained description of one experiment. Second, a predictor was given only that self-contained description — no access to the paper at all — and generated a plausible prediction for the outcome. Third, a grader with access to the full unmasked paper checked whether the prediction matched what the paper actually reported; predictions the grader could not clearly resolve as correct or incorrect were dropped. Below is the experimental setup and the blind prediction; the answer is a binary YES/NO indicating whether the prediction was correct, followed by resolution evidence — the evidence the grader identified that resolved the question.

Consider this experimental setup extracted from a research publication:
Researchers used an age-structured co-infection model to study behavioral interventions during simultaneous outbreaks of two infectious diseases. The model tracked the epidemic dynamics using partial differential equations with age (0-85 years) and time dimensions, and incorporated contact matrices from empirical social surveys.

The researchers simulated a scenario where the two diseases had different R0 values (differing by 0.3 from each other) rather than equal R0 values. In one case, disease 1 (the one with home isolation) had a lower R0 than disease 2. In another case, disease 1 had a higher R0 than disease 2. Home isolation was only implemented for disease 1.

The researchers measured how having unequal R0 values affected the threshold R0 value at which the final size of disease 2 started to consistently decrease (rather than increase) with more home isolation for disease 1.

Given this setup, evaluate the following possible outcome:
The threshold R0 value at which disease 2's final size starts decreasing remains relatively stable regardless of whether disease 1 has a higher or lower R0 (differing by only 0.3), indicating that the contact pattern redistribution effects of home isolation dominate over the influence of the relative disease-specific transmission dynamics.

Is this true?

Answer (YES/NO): NO